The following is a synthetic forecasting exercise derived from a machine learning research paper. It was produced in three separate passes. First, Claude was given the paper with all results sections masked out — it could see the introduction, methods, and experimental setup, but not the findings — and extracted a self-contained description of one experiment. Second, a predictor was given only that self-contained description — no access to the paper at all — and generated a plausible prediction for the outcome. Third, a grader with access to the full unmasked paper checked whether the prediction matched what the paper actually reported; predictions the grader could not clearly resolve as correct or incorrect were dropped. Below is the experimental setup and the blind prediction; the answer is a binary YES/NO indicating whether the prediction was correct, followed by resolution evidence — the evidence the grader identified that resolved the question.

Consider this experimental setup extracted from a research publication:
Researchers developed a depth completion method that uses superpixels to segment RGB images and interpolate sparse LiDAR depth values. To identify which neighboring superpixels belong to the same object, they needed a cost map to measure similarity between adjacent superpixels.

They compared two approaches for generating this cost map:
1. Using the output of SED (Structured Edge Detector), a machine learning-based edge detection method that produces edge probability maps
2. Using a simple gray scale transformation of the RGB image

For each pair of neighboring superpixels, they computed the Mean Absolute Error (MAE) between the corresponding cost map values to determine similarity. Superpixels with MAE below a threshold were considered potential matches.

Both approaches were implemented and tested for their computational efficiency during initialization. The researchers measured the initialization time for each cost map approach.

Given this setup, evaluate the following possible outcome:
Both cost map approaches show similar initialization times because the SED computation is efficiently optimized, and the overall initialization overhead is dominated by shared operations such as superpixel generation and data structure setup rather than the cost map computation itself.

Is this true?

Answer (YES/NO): NO